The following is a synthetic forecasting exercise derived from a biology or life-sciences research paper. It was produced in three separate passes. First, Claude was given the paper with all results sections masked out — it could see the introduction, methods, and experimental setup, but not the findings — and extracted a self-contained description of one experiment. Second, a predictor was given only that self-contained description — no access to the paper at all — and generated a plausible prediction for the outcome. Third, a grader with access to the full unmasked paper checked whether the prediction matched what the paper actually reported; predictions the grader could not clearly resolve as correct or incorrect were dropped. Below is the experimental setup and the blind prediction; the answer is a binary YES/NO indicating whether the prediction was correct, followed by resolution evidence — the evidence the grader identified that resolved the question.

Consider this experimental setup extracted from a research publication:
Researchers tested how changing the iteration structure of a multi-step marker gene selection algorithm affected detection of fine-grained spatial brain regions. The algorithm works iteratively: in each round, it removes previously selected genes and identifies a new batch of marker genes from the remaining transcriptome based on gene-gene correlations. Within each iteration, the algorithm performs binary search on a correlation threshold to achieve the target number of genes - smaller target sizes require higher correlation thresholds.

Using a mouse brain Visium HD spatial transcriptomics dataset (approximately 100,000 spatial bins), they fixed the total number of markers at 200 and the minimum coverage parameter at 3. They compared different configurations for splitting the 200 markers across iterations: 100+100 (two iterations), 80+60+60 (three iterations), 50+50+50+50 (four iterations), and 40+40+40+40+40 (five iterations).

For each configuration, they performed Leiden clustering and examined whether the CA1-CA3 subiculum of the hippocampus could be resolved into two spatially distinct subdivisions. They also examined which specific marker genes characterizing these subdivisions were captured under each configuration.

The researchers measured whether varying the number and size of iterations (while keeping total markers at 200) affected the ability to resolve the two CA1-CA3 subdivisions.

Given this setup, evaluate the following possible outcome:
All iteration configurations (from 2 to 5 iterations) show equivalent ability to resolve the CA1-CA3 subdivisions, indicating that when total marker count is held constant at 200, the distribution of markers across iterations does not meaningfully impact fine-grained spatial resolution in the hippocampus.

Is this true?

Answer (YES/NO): NO